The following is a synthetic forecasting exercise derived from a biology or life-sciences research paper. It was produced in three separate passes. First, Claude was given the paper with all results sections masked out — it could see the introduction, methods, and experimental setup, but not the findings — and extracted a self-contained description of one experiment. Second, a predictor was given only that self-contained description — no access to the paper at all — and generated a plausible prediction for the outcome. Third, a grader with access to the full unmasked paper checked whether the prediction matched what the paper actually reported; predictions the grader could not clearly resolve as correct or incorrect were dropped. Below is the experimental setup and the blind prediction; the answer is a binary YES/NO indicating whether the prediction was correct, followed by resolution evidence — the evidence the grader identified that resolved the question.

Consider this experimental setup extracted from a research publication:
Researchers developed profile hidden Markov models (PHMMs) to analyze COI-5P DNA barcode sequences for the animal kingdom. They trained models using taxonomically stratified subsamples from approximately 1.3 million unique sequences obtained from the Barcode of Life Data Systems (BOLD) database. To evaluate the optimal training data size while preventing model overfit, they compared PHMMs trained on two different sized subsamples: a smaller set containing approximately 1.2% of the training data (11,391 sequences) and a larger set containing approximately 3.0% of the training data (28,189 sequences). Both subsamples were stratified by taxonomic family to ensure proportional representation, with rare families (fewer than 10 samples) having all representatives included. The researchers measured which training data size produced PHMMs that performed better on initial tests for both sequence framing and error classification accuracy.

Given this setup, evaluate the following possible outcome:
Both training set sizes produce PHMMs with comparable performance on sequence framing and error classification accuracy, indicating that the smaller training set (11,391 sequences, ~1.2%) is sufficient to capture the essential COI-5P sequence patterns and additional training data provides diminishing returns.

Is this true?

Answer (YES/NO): NO